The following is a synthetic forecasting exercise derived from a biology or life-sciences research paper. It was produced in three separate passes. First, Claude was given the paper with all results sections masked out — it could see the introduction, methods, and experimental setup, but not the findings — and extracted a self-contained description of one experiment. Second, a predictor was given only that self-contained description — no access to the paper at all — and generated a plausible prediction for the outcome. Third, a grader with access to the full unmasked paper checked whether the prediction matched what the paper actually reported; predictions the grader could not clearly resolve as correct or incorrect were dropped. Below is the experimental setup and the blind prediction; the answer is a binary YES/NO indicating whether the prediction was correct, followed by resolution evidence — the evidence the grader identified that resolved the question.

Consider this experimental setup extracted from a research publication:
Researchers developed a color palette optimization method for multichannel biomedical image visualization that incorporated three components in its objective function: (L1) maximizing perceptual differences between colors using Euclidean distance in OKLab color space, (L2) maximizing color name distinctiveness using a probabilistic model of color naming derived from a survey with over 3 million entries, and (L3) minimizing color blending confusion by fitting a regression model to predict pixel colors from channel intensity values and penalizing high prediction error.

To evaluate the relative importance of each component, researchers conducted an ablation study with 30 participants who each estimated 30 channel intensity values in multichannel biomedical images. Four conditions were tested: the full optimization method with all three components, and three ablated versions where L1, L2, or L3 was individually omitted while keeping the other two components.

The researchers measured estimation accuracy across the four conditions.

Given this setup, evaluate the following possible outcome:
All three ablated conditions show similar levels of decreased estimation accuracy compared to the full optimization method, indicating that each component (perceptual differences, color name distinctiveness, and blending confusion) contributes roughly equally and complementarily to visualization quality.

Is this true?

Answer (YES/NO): NO